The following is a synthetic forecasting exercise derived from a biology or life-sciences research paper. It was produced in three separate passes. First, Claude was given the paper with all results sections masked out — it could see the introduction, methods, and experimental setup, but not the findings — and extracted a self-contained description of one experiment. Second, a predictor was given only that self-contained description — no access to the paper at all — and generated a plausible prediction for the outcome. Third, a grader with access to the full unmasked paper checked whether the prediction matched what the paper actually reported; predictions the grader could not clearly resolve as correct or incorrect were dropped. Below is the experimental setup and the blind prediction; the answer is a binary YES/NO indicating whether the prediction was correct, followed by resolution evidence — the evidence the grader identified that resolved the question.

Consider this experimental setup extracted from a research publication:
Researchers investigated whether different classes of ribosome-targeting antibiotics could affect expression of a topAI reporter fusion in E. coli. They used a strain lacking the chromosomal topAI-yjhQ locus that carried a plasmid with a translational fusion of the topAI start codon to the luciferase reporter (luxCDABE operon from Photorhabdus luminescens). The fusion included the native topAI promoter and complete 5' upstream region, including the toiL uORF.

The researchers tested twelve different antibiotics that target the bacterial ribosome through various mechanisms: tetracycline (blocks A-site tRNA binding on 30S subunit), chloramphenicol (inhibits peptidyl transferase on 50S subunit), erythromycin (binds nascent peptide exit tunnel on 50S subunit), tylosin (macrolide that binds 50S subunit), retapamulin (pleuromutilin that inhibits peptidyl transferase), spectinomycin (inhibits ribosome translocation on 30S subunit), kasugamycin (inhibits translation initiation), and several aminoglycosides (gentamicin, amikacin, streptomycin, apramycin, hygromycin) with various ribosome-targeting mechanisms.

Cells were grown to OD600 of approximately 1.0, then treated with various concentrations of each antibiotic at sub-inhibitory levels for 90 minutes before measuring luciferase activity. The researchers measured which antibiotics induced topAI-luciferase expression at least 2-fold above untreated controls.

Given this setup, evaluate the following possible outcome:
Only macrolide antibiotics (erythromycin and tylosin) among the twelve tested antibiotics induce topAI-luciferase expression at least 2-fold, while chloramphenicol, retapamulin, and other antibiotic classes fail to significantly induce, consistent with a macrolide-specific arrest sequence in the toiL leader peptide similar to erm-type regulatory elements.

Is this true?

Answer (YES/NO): NO